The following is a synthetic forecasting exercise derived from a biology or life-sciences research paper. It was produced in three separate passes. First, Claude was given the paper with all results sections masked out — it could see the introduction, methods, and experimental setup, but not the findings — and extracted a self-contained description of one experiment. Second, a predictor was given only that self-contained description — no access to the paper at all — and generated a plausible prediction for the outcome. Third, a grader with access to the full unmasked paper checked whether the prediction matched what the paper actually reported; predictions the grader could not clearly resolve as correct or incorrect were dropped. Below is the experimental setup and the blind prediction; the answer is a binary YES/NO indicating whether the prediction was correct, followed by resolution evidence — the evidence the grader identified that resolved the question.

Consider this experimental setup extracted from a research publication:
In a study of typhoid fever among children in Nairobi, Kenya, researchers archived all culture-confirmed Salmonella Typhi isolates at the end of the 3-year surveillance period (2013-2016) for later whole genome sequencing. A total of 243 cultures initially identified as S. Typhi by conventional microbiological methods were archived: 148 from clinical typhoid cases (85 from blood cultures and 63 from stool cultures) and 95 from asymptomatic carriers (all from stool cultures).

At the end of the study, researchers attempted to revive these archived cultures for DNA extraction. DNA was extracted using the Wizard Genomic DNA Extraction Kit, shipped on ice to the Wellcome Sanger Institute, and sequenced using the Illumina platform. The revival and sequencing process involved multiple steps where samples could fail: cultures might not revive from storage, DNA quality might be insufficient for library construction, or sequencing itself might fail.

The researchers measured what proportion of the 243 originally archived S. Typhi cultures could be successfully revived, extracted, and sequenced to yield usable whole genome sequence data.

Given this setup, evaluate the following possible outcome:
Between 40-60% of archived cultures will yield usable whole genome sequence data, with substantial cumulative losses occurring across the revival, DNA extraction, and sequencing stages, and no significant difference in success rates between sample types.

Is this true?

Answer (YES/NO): NO